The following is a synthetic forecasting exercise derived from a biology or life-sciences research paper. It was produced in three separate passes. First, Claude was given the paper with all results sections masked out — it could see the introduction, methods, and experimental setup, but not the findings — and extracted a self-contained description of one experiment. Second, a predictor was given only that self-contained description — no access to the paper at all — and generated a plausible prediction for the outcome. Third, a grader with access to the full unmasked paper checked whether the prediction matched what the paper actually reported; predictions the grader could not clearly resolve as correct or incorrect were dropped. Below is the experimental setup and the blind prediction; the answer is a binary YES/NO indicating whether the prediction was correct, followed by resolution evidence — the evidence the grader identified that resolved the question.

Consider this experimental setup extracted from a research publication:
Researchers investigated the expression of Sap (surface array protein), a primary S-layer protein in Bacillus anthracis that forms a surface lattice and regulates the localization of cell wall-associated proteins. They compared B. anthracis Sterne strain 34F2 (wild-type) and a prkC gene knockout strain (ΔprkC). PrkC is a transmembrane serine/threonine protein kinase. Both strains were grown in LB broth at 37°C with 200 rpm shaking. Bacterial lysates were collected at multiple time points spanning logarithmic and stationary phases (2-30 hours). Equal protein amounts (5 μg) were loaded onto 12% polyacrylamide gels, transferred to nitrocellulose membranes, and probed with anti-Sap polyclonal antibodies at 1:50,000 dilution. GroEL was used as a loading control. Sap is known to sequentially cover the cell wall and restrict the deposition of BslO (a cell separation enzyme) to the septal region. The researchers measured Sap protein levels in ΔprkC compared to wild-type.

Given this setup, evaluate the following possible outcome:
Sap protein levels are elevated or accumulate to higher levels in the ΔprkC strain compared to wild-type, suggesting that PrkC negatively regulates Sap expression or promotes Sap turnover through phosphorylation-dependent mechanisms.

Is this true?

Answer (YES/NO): YES